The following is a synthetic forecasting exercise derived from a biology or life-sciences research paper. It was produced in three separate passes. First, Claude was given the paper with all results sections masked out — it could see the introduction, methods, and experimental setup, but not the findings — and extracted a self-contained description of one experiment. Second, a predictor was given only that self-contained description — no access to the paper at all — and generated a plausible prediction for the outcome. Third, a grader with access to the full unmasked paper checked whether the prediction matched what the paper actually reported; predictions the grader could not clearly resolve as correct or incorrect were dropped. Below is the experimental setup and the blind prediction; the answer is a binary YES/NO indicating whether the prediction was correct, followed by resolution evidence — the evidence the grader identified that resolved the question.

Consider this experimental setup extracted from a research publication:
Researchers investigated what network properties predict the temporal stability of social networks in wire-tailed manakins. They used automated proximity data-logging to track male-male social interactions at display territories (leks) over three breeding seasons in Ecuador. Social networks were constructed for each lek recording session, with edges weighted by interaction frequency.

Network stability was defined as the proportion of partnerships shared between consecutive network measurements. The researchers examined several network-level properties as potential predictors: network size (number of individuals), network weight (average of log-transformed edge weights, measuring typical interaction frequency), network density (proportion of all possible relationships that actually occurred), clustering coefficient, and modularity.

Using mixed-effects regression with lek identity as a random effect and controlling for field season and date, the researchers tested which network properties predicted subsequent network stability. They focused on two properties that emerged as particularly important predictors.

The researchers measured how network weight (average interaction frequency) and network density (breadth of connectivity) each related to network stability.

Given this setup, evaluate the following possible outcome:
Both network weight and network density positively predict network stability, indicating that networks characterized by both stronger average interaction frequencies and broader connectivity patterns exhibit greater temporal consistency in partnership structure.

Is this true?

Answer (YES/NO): NO